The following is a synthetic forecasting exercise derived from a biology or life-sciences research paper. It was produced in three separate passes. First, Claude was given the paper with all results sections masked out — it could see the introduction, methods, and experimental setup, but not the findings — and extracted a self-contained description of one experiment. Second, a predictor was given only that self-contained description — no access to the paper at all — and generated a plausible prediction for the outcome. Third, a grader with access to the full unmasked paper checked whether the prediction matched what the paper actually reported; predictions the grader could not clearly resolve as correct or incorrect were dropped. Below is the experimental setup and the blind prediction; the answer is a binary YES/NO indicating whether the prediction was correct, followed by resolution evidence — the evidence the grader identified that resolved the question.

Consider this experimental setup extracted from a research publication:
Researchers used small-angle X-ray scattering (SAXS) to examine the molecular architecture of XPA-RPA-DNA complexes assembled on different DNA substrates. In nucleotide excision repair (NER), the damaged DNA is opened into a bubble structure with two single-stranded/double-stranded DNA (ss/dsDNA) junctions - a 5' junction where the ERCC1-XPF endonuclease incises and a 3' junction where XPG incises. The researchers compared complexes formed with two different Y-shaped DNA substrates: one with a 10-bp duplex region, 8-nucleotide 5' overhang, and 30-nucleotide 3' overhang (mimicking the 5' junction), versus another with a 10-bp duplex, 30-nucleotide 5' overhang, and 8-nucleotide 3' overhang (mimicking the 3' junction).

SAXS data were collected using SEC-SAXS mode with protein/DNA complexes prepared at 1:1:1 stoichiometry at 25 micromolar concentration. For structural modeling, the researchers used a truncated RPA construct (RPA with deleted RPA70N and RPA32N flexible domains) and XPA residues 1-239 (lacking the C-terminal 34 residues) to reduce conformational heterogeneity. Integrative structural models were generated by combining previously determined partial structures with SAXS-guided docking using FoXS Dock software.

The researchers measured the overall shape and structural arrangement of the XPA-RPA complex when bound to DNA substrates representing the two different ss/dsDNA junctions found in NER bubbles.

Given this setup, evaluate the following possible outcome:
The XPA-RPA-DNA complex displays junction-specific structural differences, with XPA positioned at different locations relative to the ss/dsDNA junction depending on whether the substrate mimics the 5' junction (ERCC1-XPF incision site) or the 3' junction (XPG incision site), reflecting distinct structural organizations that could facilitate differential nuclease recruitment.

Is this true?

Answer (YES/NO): NO